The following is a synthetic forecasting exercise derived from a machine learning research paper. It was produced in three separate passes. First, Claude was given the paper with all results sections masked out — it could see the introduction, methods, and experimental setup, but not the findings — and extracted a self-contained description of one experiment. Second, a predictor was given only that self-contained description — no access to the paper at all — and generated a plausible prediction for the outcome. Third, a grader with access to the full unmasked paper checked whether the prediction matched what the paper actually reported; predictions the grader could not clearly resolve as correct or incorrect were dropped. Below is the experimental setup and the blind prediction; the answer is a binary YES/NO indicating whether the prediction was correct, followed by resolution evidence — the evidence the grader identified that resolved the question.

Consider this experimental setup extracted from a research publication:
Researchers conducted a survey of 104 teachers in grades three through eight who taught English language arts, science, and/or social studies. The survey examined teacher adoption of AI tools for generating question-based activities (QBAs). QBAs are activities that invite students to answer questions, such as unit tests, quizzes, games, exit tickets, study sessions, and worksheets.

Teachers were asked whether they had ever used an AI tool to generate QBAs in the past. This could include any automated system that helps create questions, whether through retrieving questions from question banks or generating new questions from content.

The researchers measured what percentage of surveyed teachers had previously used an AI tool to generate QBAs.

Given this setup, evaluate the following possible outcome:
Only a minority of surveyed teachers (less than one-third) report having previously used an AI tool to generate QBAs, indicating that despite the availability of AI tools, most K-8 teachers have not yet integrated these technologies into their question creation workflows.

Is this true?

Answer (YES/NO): YES